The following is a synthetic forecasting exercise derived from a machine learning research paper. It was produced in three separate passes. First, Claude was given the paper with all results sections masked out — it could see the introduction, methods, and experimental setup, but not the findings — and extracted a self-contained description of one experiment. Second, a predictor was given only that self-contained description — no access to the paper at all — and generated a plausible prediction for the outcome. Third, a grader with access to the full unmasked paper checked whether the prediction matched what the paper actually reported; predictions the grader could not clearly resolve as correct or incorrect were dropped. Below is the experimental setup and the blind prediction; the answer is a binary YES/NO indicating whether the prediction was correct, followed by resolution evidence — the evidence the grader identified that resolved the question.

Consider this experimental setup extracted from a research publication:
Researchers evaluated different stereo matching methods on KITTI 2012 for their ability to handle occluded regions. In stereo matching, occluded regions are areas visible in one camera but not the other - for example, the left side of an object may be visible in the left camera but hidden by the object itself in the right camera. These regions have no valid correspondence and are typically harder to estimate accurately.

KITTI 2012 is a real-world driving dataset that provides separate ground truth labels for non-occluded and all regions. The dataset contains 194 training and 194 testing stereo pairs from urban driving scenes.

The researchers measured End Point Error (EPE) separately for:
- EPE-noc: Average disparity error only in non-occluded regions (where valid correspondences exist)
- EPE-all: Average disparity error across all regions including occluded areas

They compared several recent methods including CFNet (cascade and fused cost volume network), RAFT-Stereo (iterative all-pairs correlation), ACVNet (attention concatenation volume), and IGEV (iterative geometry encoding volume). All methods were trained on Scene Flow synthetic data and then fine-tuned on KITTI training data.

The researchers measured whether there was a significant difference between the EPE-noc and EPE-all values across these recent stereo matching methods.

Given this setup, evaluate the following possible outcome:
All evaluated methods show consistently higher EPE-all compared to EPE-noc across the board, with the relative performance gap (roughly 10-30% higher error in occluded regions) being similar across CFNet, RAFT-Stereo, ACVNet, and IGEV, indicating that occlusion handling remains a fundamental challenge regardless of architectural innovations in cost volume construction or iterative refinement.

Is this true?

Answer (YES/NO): NO